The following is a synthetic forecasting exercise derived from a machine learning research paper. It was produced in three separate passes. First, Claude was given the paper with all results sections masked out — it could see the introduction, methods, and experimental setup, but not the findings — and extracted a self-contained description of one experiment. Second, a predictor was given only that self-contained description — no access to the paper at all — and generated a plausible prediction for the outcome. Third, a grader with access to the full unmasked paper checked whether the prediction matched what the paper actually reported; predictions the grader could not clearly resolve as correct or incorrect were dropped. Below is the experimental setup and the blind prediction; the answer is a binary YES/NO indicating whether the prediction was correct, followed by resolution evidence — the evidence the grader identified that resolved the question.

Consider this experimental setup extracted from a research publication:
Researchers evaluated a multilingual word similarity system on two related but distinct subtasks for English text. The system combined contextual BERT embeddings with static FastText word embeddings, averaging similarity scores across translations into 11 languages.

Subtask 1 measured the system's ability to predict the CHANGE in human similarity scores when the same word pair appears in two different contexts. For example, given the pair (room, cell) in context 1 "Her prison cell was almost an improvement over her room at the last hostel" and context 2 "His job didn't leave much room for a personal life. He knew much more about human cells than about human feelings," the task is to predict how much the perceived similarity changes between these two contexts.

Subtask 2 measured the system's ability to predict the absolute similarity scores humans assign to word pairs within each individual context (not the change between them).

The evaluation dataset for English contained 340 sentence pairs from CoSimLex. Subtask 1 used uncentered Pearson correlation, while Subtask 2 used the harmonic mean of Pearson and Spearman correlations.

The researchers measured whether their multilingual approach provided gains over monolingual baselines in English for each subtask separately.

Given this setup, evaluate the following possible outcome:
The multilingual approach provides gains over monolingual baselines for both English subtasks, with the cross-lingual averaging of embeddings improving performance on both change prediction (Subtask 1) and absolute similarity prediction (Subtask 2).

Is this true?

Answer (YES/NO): NO